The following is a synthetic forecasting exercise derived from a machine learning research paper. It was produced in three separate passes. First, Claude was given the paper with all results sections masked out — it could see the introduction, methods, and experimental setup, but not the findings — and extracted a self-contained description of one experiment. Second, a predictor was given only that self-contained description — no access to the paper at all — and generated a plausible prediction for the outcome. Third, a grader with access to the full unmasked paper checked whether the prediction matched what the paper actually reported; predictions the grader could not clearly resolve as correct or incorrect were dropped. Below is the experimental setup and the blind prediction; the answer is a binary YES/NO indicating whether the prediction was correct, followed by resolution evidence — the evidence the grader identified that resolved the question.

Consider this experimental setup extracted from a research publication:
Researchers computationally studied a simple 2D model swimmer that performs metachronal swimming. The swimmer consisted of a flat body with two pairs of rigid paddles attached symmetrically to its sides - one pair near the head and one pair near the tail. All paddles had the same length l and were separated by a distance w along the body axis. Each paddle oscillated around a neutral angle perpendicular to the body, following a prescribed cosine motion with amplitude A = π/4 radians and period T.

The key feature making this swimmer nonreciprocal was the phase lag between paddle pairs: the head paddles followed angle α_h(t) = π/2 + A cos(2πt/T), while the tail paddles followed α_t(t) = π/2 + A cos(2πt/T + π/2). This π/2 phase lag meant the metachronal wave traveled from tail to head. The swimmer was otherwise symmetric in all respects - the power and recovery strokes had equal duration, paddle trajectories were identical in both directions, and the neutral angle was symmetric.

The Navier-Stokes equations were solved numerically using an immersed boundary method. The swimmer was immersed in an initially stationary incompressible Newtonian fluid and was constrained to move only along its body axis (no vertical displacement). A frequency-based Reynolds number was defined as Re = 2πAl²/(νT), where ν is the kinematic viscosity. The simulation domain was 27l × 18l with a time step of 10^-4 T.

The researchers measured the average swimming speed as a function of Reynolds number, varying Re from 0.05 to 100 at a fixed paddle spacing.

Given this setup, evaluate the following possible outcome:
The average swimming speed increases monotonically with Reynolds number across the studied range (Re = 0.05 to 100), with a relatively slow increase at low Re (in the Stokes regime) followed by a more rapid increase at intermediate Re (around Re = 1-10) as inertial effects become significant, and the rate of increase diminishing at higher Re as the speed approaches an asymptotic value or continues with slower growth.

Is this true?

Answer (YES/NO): NO